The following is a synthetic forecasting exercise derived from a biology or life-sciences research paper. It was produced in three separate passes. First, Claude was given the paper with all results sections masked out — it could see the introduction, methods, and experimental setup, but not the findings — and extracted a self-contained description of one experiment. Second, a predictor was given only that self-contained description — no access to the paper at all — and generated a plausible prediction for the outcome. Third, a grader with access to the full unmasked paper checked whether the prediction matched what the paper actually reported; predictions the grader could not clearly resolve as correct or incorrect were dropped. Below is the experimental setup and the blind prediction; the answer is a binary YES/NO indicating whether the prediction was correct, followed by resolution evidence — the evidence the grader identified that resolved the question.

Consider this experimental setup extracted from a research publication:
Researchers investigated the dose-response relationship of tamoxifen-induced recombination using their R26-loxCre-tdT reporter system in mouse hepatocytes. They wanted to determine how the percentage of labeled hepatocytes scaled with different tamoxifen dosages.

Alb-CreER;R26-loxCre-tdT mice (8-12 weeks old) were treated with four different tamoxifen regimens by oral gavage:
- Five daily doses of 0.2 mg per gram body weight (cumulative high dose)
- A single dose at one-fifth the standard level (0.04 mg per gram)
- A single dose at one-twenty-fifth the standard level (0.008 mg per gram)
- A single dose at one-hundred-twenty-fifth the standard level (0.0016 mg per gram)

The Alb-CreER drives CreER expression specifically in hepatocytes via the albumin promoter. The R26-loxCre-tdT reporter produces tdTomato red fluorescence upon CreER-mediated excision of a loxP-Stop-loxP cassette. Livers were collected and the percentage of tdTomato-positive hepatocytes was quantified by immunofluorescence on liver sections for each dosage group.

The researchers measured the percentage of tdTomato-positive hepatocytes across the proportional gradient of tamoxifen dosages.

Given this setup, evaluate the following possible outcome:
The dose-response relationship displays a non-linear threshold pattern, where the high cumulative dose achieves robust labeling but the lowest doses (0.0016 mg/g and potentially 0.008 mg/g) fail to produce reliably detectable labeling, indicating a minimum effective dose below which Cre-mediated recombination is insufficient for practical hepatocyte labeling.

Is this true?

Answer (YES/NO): NO